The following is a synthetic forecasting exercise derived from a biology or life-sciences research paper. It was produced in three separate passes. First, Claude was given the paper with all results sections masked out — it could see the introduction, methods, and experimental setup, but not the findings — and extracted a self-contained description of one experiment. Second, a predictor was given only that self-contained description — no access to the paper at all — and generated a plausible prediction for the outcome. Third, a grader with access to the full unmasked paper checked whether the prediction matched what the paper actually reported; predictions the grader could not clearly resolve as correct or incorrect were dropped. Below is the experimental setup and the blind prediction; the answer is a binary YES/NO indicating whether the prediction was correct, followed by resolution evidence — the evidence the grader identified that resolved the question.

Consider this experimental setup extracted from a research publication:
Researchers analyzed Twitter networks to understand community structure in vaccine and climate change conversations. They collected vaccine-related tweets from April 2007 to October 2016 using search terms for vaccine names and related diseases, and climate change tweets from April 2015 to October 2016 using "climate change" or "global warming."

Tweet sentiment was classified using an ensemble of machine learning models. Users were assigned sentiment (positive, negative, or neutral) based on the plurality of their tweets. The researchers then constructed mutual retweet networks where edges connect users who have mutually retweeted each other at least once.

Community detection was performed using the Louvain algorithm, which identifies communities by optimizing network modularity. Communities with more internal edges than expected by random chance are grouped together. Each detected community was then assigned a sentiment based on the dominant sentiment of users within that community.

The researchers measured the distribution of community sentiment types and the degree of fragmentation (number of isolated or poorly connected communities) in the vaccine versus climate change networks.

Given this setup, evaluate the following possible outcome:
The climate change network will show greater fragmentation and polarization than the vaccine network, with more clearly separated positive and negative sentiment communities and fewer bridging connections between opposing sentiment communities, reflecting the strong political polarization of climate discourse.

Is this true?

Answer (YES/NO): NO